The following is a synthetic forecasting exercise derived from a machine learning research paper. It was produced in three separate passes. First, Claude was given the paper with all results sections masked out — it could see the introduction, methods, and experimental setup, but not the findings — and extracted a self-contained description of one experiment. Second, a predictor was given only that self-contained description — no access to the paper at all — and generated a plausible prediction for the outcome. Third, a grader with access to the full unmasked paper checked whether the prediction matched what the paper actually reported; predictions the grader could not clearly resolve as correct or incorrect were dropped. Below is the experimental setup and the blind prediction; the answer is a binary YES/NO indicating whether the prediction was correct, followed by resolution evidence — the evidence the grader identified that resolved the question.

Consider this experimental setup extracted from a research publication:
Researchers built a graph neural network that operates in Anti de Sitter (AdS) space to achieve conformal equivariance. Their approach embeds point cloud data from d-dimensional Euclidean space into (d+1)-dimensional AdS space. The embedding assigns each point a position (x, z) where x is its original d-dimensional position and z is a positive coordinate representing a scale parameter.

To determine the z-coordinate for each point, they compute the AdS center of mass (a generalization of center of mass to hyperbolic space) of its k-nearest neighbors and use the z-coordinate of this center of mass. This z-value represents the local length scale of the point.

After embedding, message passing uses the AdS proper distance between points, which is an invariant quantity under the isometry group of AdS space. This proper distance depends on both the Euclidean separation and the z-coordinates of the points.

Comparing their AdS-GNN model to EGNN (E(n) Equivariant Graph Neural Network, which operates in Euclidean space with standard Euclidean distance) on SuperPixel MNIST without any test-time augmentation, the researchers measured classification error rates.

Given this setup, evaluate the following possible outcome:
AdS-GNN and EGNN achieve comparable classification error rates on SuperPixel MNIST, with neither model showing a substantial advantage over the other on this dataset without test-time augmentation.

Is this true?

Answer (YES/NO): YES